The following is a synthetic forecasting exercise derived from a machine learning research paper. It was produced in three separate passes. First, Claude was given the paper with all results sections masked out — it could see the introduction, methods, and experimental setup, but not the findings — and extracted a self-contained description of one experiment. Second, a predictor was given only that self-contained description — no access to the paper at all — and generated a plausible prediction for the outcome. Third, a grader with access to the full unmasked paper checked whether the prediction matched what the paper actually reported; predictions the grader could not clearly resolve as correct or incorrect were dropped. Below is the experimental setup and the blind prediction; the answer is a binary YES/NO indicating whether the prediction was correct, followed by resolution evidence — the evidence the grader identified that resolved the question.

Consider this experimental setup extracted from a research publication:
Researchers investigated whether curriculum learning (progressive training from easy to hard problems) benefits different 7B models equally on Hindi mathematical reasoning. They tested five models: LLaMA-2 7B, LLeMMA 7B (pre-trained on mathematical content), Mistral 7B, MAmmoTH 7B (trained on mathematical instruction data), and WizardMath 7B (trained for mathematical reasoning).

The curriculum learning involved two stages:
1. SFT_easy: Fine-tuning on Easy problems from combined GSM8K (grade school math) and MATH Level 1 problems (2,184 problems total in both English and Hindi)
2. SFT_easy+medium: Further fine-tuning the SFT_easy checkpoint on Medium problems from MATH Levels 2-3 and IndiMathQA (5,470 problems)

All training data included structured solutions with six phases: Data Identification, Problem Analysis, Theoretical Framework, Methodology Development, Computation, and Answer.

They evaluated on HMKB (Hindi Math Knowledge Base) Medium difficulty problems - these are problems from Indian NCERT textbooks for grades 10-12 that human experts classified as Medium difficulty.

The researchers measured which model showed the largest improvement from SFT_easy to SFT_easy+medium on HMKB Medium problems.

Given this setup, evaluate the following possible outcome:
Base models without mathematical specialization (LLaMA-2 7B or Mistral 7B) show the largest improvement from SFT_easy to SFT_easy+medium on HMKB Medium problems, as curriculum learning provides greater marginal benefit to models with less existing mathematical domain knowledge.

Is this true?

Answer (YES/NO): NO